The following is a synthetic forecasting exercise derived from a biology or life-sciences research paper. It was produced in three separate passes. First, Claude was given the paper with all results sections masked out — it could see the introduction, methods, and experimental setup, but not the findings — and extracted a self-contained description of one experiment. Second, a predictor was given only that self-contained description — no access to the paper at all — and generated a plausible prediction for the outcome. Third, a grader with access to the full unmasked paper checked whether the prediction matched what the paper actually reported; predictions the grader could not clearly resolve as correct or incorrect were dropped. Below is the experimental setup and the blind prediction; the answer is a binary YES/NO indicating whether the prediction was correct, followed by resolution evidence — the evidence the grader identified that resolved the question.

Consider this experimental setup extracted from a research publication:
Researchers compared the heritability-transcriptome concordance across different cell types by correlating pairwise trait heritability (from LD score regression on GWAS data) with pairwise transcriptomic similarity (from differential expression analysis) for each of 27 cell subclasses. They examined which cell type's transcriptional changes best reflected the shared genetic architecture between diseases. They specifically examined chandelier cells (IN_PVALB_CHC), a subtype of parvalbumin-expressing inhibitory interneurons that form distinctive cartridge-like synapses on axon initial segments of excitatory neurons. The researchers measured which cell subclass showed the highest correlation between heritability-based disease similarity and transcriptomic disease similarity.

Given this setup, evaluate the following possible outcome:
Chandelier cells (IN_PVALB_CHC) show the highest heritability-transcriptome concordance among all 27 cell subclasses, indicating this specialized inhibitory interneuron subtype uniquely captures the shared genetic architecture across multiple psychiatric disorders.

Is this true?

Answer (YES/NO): YES